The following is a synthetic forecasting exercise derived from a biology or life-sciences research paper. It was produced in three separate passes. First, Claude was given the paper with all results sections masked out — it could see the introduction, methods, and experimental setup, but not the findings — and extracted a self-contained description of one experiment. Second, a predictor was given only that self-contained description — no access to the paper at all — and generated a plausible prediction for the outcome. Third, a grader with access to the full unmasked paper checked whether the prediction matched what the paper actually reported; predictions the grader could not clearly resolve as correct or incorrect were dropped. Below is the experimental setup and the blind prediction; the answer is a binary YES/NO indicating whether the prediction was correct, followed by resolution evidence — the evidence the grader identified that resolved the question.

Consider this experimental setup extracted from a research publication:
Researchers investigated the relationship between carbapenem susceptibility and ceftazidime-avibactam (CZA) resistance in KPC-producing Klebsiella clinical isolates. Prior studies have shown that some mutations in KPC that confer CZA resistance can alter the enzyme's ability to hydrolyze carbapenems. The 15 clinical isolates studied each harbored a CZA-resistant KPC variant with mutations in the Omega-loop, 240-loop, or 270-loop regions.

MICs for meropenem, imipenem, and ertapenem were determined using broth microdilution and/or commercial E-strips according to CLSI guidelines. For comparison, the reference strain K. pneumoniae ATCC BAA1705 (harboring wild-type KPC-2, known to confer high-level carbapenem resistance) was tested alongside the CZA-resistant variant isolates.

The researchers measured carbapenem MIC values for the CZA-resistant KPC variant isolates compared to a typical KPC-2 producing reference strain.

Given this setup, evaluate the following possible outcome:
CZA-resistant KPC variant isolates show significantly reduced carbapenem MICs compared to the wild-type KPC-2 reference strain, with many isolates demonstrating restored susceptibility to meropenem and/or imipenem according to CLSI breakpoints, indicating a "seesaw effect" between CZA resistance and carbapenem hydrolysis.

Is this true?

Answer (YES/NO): YES